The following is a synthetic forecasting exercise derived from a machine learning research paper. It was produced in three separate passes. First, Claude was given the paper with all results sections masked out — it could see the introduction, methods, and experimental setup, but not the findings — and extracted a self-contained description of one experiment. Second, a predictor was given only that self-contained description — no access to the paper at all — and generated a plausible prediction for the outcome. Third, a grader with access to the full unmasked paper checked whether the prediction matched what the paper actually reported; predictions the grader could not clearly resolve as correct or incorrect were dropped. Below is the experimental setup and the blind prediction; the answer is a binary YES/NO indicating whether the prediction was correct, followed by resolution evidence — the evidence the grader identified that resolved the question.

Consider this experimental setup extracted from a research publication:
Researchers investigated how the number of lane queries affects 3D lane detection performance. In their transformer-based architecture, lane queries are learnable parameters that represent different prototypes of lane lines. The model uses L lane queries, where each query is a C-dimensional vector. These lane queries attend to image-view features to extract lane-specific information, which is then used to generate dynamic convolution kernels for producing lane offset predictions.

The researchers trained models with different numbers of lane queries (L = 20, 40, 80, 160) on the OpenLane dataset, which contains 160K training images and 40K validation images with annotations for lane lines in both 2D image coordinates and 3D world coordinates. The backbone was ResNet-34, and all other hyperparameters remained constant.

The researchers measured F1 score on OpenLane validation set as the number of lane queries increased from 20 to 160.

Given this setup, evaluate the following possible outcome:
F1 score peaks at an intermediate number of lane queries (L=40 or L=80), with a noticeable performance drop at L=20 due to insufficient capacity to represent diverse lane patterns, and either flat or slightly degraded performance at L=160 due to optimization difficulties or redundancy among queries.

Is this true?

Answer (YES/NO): NO